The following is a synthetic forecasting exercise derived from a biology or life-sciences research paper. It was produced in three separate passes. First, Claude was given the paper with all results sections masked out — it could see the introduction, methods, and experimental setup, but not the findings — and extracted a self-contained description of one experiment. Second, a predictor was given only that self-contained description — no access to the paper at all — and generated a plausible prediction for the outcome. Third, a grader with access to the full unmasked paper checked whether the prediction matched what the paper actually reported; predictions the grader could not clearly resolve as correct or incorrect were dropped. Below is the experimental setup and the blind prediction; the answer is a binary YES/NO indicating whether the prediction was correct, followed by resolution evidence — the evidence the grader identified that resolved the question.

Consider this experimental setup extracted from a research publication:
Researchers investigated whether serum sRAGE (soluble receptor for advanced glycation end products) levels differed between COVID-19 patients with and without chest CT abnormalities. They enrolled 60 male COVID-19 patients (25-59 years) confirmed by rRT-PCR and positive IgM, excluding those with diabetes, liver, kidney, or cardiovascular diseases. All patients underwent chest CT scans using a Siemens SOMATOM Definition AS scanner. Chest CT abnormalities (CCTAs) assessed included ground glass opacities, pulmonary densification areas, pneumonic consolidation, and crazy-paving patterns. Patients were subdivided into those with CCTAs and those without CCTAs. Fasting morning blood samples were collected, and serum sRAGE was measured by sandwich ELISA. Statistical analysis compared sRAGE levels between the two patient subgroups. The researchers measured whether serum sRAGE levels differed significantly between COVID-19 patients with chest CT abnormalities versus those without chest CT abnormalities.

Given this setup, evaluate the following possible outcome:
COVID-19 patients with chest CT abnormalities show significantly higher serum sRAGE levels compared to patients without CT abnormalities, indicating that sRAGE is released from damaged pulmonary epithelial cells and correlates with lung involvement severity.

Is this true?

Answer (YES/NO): NO